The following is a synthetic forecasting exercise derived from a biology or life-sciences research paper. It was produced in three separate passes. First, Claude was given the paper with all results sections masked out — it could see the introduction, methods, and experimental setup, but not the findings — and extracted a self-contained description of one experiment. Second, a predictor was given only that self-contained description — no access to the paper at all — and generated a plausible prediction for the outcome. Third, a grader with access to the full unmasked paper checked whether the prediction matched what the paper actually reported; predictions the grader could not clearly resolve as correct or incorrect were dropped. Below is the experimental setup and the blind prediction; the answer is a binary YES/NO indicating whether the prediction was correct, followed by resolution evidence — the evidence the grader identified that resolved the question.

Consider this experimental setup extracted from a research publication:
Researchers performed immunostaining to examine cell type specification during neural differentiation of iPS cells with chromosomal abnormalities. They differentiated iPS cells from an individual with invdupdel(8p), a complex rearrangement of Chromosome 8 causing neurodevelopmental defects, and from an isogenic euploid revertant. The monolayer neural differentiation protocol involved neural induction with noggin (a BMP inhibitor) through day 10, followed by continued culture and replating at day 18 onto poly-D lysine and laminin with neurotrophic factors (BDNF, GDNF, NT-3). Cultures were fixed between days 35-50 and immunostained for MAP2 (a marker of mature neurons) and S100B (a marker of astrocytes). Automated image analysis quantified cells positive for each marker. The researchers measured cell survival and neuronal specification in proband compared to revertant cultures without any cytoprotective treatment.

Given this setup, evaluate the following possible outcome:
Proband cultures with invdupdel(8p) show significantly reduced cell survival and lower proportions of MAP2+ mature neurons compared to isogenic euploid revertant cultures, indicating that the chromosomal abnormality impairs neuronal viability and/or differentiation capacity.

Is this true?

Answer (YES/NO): YES